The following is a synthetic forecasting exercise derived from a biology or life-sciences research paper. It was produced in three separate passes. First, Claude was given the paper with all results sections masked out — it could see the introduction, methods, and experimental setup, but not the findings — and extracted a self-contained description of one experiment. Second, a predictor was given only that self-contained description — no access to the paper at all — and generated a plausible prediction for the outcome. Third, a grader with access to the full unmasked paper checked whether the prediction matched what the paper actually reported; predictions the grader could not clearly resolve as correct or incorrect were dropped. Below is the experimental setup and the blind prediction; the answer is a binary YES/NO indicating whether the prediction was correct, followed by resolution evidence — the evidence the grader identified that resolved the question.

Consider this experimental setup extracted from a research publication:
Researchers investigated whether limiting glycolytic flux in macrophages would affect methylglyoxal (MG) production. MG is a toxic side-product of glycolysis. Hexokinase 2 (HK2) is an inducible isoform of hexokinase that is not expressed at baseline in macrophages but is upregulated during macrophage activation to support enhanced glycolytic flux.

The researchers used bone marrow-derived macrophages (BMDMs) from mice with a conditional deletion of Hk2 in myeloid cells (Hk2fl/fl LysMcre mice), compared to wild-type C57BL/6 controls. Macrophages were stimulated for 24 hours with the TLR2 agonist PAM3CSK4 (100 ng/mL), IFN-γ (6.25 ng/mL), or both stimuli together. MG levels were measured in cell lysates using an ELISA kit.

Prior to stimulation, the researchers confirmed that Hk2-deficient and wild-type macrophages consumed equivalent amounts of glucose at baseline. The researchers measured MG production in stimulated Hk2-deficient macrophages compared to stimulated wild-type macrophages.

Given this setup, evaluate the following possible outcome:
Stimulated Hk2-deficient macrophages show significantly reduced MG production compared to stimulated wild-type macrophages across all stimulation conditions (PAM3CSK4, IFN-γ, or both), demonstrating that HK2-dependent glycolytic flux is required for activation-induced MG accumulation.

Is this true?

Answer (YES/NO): YES